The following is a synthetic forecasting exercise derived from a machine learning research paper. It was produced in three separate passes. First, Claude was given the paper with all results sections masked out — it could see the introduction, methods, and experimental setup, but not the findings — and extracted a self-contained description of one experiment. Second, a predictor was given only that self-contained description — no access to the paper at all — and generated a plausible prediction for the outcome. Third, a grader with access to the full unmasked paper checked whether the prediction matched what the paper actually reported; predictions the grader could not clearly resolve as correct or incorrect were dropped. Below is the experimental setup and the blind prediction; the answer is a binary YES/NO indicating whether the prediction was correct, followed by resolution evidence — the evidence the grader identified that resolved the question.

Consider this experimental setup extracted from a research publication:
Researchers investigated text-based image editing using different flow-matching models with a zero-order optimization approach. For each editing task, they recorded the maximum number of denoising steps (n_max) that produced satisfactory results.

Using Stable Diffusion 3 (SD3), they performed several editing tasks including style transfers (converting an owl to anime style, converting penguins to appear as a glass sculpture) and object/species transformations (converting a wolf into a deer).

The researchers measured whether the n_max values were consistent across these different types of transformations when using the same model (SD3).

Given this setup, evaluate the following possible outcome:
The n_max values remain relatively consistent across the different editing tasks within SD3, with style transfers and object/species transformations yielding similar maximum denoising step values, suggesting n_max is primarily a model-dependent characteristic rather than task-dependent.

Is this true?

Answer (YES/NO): YES